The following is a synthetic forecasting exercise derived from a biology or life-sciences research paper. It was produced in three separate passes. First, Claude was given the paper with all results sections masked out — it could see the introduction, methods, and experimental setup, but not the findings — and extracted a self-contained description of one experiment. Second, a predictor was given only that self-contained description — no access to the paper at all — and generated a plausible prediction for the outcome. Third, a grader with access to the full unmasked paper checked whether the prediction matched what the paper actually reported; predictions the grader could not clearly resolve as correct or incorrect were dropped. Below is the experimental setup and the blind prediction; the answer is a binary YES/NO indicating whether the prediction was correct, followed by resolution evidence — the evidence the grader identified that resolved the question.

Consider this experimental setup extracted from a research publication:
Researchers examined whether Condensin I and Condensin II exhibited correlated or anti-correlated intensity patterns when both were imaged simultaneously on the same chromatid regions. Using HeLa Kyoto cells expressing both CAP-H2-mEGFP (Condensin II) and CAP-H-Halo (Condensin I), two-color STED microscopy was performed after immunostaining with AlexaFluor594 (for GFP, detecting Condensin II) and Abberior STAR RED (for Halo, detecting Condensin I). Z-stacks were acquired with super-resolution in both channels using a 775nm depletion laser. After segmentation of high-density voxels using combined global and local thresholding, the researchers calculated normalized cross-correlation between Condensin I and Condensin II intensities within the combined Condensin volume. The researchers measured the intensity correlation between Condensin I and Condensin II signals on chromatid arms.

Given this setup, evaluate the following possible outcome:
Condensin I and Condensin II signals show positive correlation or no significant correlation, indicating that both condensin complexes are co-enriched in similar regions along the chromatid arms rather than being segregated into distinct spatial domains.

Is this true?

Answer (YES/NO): NO